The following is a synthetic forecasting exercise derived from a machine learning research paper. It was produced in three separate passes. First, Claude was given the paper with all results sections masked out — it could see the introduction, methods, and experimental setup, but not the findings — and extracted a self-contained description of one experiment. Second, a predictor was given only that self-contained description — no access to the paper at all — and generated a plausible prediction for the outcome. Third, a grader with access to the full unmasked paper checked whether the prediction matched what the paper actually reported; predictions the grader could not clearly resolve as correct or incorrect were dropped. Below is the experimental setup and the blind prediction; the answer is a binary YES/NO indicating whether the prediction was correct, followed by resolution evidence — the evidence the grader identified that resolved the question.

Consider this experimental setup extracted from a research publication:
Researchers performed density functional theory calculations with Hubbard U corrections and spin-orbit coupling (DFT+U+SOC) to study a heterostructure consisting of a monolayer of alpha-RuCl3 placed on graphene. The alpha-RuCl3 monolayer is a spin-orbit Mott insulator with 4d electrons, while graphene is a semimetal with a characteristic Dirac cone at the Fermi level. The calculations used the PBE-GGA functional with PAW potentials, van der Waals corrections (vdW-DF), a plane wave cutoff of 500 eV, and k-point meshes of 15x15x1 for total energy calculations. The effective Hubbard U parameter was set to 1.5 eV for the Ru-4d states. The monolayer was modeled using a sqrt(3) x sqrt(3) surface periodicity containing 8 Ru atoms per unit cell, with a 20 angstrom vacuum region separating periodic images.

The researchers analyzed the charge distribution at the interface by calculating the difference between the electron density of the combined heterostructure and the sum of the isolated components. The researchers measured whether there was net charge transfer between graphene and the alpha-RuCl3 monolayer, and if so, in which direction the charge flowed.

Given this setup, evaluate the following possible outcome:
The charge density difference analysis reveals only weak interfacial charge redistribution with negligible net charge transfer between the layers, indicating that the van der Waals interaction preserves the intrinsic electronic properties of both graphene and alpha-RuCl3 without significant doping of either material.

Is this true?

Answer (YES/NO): NO